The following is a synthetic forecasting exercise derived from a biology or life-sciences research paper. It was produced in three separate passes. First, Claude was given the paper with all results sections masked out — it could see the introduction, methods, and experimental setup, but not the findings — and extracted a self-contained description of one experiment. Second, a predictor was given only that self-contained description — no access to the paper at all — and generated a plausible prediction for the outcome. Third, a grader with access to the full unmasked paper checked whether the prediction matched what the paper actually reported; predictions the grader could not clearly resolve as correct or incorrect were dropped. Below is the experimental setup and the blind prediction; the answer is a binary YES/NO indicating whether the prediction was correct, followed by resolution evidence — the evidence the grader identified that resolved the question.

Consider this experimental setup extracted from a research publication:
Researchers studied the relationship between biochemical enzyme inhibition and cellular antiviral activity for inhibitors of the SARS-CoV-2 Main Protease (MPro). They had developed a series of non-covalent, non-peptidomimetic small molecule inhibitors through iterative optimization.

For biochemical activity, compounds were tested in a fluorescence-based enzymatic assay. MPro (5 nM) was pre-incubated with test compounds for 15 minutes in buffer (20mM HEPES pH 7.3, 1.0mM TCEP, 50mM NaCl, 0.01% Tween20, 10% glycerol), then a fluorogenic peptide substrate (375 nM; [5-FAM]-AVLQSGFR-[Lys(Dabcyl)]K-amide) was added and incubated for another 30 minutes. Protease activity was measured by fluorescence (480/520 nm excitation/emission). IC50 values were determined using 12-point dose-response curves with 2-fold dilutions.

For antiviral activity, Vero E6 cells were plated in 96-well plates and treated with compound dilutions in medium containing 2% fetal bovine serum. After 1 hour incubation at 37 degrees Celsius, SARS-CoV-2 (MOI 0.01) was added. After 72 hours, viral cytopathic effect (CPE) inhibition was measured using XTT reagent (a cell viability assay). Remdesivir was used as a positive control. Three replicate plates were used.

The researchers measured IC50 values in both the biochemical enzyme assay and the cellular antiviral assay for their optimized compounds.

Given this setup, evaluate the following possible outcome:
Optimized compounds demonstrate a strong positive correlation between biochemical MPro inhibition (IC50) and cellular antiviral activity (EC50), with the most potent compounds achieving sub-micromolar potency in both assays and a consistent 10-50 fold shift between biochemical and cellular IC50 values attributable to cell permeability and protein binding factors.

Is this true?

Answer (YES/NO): NO